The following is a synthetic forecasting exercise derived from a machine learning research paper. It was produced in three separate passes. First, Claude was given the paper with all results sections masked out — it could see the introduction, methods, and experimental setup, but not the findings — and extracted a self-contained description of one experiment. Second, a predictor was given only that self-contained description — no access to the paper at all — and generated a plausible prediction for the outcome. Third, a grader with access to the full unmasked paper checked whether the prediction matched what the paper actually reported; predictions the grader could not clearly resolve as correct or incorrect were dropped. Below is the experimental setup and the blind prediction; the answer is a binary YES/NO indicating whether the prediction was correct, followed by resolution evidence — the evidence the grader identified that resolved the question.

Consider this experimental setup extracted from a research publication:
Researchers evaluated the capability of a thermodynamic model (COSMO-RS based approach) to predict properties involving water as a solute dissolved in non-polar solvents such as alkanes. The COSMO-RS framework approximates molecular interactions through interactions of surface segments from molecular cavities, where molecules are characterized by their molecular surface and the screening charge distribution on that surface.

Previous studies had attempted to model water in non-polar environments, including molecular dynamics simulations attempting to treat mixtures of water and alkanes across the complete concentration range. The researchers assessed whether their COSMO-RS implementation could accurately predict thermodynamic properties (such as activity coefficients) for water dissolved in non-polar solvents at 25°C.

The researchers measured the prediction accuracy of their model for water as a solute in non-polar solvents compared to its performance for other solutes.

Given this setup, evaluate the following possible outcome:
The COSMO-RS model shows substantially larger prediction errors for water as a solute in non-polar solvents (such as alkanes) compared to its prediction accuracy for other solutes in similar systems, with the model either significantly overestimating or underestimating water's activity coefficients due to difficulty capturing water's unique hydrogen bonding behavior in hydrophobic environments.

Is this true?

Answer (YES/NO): YES